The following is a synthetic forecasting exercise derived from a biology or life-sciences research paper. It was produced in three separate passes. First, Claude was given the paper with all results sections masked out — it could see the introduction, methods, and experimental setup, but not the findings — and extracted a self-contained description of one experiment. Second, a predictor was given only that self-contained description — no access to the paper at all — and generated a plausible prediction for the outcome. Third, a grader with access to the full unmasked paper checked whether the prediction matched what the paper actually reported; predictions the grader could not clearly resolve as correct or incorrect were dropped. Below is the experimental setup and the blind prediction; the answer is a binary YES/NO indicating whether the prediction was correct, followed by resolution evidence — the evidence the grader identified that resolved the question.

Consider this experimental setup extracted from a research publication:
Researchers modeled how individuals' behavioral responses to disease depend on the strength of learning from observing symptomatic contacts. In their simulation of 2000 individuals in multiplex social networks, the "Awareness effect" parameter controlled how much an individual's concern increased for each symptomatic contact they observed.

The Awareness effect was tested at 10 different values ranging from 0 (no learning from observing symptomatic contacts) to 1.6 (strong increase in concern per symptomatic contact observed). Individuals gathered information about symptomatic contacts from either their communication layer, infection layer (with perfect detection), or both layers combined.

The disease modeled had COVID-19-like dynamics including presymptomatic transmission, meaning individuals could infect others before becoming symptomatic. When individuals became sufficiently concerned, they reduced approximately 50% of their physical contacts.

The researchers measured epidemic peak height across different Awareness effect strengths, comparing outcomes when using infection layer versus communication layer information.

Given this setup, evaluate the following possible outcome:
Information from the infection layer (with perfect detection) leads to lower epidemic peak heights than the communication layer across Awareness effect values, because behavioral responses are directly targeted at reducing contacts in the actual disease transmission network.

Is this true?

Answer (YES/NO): YES